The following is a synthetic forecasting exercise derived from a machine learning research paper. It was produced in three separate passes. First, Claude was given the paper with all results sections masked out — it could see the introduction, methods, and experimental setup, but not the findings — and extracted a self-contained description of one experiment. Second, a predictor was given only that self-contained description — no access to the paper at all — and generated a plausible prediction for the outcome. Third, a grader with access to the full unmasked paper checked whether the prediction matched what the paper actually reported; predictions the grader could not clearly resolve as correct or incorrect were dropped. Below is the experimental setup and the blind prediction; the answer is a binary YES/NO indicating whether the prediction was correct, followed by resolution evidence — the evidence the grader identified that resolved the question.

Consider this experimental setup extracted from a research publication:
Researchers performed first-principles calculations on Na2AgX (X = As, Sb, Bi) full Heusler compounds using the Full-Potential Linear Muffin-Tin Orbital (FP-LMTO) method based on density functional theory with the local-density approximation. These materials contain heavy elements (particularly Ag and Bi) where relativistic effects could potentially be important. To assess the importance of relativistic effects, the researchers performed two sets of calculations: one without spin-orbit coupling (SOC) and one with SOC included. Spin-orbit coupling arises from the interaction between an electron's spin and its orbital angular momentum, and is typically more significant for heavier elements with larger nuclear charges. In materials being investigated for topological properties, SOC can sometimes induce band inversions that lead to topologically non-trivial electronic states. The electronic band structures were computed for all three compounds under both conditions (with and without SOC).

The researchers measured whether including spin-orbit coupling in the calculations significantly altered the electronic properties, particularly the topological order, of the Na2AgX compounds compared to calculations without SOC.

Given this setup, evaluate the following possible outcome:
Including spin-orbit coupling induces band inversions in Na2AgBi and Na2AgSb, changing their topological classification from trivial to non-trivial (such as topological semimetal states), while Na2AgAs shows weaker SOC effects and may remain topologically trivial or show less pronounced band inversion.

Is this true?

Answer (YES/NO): NO